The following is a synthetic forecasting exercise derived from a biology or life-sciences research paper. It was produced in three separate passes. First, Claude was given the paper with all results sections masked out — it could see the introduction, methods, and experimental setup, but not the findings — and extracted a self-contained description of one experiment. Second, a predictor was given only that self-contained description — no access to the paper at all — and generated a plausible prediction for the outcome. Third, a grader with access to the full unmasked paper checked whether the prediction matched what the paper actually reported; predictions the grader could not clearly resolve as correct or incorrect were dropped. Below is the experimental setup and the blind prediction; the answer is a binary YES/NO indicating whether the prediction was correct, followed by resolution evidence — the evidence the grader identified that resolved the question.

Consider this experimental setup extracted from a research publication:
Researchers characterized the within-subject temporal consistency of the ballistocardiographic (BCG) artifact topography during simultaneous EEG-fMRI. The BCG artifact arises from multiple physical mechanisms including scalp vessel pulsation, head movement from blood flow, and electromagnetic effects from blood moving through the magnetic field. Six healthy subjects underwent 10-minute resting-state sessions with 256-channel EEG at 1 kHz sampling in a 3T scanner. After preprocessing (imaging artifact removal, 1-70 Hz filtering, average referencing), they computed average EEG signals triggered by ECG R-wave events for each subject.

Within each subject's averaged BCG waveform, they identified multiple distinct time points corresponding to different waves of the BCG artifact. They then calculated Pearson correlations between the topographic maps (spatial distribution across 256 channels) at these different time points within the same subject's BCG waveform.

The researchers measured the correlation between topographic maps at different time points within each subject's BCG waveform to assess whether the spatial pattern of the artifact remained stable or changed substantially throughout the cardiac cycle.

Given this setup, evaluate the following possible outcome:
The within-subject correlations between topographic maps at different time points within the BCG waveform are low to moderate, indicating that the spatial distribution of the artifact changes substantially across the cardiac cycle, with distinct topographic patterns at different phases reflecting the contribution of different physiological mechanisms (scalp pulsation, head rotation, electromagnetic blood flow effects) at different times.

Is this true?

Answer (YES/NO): YES